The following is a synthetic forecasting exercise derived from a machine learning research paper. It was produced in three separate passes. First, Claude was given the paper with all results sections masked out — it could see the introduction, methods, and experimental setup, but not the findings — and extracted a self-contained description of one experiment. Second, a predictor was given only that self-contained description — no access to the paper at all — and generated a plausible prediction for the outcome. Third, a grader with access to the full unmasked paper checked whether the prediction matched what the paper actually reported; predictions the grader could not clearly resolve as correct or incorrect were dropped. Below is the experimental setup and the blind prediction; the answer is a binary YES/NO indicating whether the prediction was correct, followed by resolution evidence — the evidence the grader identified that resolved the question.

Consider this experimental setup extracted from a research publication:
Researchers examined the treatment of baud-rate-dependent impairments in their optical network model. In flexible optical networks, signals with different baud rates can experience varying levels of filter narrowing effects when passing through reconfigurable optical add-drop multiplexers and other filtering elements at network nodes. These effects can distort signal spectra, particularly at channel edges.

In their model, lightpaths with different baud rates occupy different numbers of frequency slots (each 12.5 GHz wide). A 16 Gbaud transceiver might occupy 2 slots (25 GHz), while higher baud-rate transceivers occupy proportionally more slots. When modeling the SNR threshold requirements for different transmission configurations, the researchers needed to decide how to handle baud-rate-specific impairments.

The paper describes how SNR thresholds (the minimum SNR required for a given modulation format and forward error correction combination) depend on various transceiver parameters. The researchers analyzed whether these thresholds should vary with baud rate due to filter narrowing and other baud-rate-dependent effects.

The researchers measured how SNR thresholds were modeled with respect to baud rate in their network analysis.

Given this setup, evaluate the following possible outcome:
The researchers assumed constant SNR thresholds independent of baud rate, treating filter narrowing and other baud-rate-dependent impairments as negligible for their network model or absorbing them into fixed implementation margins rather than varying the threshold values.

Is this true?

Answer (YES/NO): YES